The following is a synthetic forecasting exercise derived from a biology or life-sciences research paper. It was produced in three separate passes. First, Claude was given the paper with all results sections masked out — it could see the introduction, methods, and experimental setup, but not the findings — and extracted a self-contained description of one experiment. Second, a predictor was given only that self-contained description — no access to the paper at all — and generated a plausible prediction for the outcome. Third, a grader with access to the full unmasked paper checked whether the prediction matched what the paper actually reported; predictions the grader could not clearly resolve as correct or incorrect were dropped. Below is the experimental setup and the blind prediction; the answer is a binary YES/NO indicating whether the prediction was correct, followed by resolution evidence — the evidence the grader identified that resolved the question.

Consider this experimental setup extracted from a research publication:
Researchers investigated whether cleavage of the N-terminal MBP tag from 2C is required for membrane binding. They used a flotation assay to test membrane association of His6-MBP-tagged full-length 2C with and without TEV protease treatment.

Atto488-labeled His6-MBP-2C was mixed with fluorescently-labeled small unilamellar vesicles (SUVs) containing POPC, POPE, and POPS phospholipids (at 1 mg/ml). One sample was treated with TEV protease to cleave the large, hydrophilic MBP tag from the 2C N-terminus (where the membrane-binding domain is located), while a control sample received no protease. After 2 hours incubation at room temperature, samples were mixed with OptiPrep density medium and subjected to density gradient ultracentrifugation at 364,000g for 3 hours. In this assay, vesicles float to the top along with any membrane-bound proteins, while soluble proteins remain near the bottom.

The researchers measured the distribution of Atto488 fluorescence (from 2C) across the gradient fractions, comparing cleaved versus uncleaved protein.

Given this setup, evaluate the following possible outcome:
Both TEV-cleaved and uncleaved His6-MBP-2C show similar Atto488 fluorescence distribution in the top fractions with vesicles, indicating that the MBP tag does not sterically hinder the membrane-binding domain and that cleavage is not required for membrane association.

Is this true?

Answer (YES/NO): YES